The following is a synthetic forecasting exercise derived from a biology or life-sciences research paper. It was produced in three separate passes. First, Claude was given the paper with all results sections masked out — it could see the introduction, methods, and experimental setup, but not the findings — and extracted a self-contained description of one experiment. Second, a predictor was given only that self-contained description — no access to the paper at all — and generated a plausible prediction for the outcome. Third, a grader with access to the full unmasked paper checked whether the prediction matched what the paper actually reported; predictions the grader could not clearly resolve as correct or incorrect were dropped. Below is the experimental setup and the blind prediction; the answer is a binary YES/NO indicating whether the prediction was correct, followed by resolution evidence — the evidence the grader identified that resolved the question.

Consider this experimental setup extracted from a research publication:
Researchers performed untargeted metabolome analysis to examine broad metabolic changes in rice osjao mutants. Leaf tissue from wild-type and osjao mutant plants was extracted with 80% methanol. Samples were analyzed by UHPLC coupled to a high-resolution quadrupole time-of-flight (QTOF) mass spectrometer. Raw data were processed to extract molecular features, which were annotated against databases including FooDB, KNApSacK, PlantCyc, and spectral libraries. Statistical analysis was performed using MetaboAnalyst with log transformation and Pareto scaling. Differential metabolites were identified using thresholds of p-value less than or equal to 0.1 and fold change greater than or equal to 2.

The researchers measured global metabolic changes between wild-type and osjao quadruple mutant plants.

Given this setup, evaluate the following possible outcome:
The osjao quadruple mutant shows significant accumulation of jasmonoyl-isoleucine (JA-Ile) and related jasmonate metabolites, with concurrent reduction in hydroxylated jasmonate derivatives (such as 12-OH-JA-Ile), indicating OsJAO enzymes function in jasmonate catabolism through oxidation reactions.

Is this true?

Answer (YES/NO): NO